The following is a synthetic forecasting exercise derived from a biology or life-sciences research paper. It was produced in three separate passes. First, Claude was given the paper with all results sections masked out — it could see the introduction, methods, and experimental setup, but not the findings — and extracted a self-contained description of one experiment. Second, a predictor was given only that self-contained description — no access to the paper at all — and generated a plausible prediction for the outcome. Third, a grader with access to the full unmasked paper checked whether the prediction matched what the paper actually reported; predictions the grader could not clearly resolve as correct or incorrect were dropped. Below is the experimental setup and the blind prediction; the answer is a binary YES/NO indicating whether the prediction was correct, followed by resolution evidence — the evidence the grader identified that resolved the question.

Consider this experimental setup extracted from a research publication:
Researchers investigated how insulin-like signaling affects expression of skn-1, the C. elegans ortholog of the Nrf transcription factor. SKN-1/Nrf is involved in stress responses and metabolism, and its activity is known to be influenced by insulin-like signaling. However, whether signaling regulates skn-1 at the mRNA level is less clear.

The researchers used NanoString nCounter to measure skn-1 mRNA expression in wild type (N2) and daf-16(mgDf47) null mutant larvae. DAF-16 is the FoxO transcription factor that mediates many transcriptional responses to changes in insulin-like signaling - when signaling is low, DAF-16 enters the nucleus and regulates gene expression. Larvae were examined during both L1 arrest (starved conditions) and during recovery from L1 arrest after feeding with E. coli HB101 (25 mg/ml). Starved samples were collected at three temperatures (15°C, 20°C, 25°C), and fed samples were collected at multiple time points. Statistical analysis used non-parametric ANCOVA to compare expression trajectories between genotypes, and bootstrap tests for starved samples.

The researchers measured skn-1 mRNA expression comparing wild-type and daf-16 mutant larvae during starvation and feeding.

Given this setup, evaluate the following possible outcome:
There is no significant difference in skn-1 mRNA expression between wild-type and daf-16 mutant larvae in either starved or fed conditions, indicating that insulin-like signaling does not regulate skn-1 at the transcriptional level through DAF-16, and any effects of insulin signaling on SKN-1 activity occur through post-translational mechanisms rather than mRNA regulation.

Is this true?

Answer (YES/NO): NO